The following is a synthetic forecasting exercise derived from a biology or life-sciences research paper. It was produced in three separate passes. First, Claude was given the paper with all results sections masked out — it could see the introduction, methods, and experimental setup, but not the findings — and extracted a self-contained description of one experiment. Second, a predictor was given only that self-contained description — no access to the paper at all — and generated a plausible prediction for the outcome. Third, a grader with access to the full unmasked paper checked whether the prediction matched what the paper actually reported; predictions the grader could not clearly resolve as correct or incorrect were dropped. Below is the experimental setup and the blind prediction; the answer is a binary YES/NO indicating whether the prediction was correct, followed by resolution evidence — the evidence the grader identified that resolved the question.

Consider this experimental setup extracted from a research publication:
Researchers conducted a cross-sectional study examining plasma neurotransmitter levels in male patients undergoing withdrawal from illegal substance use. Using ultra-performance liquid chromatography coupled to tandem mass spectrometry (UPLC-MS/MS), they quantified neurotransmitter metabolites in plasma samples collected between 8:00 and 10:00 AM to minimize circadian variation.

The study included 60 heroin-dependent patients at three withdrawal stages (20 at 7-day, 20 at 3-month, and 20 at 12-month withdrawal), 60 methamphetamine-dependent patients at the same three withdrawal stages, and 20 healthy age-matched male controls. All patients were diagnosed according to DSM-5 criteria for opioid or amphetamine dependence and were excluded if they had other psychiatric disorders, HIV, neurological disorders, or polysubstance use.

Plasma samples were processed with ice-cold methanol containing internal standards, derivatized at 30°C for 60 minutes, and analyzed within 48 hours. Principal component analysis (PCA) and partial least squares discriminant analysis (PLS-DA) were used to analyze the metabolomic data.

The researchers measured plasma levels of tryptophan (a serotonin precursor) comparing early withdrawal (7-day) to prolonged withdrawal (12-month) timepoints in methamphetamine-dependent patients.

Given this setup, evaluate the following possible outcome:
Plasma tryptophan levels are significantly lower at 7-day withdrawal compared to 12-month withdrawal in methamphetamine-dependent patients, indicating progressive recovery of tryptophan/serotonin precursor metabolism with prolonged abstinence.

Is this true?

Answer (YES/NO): NO